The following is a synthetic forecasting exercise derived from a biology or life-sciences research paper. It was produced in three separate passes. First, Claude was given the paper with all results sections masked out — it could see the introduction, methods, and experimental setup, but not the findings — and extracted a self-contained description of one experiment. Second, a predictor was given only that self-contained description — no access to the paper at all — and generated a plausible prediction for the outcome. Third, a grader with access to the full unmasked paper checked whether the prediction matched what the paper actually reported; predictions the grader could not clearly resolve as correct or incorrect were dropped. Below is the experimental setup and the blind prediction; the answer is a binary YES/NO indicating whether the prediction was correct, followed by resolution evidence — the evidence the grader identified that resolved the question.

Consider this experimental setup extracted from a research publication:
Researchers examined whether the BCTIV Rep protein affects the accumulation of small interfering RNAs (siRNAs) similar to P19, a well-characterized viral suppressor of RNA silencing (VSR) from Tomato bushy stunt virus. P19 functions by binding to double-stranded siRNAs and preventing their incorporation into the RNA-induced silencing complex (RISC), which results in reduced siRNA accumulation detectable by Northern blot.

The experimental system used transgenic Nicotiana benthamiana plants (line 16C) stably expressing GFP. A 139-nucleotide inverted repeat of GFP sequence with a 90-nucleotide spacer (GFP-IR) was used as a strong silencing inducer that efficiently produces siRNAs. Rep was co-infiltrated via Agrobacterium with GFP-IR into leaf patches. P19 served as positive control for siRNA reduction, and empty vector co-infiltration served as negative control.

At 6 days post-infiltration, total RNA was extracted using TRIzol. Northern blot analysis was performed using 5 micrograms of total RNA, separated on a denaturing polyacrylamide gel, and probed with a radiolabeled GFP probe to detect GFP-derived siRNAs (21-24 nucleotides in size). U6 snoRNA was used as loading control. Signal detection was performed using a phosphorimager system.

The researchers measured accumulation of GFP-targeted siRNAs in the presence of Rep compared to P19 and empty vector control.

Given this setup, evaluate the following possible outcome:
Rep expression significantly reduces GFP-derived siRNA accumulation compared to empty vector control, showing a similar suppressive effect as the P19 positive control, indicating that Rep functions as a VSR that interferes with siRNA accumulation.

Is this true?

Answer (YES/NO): NO